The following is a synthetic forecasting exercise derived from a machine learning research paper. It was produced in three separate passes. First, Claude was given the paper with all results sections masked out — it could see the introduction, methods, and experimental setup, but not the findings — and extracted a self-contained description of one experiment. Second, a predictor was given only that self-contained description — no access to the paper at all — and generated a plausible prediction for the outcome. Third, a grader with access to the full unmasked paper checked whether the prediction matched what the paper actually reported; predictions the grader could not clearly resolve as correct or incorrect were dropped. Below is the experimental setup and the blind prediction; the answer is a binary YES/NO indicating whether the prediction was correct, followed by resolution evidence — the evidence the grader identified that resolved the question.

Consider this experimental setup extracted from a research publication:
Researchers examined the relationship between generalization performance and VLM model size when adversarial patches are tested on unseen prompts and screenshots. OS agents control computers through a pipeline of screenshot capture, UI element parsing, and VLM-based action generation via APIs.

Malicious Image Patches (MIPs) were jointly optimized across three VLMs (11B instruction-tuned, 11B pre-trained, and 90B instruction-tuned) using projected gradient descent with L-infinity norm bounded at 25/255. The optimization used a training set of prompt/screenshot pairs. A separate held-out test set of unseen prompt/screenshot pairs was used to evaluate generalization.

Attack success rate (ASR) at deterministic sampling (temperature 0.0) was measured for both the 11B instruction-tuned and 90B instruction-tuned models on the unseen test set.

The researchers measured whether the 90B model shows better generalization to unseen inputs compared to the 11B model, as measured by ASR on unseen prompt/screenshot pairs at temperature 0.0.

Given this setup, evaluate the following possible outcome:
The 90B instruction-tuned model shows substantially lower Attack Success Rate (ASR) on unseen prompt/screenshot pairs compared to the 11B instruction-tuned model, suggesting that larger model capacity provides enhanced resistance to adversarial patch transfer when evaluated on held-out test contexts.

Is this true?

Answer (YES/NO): NO